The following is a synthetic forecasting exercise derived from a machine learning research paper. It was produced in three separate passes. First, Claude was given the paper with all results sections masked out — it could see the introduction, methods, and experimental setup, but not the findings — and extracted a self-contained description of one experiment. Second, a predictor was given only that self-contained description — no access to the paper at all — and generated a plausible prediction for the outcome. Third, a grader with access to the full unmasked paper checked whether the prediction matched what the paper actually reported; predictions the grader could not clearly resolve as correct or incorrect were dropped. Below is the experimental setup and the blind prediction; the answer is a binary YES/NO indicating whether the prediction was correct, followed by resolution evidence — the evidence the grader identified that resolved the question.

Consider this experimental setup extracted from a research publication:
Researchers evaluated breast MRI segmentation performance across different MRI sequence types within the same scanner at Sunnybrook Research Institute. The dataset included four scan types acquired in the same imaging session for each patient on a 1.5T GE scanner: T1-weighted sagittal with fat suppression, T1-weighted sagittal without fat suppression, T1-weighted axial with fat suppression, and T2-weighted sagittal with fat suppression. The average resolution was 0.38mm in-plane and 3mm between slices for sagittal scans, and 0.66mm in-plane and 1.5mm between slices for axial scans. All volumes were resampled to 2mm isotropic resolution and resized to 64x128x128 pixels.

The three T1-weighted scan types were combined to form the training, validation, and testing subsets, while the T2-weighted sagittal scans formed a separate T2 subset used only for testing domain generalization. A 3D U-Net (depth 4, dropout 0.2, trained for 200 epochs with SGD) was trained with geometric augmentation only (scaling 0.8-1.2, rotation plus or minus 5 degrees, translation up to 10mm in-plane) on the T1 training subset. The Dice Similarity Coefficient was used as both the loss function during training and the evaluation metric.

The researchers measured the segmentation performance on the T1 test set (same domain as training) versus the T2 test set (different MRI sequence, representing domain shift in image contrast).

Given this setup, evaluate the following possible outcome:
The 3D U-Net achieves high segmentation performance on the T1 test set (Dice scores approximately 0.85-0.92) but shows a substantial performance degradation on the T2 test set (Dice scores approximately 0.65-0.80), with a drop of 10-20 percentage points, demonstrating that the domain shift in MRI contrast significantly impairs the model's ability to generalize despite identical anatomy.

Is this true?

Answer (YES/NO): NO